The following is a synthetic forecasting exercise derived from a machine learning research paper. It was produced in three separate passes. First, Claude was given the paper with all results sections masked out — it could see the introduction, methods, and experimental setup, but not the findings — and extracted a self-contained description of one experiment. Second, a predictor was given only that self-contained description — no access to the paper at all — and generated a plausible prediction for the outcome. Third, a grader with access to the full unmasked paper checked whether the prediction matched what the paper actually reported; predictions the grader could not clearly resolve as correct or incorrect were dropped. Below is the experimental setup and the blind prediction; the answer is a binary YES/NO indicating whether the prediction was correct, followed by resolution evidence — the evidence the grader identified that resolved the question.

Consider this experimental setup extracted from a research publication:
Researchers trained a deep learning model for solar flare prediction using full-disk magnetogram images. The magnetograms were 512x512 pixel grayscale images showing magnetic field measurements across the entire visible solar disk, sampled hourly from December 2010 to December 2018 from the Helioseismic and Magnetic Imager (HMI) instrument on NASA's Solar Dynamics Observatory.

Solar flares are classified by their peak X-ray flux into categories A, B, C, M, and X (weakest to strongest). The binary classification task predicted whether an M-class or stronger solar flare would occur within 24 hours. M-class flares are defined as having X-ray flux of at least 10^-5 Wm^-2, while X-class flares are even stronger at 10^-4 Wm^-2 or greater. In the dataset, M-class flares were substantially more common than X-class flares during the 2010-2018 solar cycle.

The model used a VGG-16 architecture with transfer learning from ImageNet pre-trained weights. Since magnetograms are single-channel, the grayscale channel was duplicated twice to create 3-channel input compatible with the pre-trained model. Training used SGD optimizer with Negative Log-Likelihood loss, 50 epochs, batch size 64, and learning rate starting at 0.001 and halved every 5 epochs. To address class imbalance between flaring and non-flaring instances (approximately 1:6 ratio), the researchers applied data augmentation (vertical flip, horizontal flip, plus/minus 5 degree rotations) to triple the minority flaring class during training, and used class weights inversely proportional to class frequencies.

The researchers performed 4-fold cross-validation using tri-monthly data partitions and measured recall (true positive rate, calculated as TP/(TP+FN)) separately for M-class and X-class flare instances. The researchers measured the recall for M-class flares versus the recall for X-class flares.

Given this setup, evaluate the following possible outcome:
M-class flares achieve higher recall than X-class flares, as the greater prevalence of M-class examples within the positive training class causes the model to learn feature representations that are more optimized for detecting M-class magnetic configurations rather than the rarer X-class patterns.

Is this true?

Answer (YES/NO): NO